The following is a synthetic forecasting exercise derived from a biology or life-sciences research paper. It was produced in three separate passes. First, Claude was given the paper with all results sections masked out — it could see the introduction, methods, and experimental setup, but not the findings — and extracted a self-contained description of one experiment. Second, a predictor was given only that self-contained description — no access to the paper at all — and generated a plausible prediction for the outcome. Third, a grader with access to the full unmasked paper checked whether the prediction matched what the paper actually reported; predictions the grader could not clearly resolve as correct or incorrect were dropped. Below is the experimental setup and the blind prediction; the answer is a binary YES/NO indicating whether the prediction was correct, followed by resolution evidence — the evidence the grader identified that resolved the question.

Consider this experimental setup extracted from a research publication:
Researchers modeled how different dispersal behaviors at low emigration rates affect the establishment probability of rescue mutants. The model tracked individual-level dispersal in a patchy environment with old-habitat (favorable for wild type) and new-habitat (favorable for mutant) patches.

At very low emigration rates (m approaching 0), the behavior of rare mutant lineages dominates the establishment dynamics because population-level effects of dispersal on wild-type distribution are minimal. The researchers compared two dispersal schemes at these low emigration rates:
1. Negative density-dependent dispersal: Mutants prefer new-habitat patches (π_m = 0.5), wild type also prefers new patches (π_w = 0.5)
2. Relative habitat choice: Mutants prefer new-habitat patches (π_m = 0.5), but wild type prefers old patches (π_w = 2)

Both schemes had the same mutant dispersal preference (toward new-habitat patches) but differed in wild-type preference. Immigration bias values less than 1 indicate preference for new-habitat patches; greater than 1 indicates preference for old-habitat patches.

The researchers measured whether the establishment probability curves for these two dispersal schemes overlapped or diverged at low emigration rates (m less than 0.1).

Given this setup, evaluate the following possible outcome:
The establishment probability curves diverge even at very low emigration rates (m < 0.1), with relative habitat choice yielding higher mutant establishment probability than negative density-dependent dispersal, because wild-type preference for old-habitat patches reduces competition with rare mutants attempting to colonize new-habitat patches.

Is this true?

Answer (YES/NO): NO